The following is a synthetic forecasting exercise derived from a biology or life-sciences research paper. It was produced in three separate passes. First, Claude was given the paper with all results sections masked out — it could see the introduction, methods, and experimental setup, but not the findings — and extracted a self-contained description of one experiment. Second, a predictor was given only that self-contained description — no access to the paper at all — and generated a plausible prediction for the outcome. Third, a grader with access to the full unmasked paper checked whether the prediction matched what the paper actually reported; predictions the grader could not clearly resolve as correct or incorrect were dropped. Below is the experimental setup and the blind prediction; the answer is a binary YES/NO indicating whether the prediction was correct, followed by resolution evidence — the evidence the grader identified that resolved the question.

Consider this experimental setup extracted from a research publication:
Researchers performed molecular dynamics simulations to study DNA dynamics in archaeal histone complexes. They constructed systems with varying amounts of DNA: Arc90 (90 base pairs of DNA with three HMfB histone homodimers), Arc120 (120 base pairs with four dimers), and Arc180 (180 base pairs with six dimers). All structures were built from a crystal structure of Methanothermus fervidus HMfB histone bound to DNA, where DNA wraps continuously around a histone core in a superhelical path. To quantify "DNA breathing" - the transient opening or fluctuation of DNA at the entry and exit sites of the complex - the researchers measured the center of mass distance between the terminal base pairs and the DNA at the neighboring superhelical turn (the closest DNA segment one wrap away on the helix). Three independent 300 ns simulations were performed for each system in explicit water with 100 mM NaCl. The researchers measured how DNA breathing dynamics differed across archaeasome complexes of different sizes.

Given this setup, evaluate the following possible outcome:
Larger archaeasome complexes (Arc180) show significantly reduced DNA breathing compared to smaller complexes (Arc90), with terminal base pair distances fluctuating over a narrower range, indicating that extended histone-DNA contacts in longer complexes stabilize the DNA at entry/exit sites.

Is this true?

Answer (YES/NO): NO